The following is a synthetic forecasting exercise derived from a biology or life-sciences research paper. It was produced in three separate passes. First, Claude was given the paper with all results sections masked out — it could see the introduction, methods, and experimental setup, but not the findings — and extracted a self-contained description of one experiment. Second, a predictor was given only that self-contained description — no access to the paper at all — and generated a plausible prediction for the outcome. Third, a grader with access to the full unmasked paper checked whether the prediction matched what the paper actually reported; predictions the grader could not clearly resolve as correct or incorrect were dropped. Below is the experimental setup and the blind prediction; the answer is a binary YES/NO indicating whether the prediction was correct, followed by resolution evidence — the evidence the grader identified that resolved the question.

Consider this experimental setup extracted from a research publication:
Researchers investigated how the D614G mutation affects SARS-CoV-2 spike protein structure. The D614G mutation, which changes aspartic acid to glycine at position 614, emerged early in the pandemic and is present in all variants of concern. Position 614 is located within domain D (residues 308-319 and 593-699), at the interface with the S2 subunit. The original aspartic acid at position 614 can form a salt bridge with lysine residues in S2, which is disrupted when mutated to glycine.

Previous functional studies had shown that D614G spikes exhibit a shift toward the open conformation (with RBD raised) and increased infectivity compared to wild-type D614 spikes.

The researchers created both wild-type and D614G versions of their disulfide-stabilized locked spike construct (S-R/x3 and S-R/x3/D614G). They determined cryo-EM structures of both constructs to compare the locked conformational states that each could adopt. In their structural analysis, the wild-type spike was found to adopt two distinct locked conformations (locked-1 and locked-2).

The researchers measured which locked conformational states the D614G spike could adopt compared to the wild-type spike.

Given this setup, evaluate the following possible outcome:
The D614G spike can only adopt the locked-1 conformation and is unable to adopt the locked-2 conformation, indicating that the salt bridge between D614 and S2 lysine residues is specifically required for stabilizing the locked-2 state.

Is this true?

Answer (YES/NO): NO